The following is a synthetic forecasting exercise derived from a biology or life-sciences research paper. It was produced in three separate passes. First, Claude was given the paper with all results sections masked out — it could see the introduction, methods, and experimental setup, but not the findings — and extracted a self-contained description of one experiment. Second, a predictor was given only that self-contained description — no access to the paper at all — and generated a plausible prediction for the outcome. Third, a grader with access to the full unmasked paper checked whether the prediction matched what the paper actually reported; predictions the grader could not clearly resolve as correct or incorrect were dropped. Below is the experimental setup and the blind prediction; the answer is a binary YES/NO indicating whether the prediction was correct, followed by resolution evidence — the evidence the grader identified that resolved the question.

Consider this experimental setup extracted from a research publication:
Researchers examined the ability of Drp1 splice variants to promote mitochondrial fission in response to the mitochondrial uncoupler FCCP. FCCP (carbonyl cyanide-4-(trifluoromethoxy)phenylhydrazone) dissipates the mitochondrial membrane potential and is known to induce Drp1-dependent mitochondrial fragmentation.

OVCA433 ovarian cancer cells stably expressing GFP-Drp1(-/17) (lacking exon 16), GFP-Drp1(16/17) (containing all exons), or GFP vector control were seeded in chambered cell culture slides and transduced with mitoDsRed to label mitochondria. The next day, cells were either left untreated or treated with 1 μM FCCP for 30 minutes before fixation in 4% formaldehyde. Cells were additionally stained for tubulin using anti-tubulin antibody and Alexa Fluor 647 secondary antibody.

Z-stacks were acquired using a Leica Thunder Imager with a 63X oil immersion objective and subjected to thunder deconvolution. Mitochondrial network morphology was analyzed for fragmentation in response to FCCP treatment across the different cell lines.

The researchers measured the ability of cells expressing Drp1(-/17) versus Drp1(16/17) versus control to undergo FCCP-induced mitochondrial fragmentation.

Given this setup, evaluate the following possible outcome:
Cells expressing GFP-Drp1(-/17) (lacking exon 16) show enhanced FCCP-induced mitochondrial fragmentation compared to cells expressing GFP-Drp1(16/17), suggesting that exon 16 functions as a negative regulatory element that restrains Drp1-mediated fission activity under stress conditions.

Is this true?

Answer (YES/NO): NO